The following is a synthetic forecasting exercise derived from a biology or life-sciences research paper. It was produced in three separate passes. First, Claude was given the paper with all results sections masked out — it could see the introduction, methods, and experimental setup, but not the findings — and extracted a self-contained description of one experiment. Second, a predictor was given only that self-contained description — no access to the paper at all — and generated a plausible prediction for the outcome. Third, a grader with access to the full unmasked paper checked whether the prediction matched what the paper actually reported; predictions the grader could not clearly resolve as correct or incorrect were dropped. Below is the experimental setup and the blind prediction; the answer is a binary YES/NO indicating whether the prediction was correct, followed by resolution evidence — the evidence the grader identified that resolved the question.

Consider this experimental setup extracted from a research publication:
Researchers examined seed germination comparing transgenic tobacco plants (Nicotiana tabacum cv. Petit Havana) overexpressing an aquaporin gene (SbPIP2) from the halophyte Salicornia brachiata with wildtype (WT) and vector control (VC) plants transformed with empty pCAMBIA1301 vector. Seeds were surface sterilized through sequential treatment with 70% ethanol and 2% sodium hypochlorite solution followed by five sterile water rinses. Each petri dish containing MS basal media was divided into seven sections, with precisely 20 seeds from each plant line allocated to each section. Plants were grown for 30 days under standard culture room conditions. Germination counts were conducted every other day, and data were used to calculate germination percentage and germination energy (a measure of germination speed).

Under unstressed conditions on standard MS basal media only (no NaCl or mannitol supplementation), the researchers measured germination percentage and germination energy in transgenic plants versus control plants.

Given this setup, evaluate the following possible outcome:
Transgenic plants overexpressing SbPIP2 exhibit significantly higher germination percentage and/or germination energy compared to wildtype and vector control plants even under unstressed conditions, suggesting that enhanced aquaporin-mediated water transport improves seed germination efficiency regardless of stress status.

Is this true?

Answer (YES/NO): NO